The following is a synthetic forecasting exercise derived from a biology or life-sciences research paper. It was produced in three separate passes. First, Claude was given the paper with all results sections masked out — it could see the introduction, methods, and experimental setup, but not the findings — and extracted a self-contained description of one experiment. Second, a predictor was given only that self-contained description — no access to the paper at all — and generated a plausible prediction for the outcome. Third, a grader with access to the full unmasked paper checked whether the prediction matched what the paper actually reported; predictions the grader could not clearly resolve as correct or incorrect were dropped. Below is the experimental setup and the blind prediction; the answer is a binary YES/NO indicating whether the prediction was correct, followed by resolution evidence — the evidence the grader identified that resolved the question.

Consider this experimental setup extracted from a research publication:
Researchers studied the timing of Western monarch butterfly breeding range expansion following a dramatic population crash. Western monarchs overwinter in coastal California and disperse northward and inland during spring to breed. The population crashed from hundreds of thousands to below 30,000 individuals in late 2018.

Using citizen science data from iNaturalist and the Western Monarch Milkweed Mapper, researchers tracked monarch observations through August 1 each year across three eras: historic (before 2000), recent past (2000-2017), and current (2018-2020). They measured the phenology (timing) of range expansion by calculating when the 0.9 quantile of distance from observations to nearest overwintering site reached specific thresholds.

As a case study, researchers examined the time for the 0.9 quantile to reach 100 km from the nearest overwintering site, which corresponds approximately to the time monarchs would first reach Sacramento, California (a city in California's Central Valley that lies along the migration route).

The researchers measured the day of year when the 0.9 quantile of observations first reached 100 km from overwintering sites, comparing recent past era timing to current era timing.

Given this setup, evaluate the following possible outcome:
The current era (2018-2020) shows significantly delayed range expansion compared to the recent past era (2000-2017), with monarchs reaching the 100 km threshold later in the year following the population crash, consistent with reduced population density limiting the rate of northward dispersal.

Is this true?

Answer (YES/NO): YES